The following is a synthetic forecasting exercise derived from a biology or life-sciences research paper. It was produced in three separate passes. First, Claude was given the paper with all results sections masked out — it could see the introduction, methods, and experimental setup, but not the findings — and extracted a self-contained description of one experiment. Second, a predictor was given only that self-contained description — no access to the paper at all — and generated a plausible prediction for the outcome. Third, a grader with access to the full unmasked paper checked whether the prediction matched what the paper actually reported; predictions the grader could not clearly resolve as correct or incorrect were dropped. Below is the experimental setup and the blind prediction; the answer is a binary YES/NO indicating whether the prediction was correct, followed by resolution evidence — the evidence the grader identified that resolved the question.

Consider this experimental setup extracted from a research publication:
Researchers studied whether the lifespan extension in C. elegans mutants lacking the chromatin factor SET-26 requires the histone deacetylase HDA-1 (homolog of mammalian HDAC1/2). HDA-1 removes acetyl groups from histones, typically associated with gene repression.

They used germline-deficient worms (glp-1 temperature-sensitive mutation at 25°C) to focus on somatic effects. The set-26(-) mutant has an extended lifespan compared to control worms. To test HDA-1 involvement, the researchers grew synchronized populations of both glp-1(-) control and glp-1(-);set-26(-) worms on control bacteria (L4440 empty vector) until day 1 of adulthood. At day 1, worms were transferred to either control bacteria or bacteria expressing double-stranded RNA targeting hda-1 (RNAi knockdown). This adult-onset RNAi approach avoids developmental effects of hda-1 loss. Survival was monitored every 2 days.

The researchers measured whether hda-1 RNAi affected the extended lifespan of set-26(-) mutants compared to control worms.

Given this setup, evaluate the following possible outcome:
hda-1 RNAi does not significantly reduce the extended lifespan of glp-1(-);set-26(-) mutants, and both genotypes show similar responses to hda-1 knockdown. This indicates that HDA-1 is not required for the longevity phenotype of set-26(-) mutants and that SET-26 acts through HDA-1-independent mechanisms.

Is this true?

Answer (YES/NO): NO